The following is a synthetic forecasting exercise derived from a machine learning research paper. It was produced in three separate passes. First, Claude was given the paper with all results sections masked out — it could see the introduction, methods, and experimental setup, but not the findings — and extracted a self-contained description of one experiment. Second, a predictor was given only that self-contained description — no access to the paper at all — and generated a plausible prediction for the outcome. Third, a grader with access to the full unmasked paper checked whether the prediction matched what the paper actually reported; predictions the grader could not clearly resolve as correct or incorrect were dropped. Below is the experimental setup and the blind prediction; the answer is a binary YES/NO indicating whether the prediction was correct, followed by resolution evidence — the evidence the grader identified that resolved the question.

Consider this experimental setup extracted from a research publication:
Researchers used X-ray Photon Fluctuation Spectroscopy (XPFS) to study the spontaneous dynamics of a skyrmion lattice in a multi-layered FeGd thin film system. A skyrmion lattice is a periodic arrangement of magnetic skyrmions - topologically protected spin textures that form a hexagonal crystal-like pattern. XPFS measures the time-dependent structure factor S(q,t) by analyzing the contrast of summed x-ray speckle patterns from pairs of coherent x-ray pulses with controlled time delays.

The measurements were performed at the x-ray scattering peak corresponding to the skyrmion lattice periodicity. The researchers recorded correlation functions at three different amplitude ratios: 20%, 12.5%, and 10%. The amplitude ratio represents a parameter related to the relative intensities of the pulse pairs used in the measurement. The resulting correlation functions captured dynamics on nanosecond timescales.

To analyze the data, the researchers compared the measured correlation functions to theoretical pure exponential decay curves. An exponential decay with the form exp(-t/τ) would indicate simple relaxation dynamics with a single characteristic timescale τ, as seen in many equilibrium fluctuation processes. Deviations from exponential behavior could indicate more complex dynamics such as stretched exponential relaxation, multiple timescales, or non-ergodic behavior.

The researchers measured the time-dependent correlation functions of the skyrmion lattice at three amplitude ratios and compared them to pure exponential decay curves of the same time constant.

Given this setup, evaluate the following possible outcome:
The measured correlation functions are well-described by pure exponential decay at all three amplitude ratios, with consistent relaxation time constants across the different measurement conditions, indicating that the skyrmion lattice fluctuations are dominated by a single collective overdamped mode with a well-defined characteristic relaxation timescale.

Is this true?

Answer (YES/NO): NO